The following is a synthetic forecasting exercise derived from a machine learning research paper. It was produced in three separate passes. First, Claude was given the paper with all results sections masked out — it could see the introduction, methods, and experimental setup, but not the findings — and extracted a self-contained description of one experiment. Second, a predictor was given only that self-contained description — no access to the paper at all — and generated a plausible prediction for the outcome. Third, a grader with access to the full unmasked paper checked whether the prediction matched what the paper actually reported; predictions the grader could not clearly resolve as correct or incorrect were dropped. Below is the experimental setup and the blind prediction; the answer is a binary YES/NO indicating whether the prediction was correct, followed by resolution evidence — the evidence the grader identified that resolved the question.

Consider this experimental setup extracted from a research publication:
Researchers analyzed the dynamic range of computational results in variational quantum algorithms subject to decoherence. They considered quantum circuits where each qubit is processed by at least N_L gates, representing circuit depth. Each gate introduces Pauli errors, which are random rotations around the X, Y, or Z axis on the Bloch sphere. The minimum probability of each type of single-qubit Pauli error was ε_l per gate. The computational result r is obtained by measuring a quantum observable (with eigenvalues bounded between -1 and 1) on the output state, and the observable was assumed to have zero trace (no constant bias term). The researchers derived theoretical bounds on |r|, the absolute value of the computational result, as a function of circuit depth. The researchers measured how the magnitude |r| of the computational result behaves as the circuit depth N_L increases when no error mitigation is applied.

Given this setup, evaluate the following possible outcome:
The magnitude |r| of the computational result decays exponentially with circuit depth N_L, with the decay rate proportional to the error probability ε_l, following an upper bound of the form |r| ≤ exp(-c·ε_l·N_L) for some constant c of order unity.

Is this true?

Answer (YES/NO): YES